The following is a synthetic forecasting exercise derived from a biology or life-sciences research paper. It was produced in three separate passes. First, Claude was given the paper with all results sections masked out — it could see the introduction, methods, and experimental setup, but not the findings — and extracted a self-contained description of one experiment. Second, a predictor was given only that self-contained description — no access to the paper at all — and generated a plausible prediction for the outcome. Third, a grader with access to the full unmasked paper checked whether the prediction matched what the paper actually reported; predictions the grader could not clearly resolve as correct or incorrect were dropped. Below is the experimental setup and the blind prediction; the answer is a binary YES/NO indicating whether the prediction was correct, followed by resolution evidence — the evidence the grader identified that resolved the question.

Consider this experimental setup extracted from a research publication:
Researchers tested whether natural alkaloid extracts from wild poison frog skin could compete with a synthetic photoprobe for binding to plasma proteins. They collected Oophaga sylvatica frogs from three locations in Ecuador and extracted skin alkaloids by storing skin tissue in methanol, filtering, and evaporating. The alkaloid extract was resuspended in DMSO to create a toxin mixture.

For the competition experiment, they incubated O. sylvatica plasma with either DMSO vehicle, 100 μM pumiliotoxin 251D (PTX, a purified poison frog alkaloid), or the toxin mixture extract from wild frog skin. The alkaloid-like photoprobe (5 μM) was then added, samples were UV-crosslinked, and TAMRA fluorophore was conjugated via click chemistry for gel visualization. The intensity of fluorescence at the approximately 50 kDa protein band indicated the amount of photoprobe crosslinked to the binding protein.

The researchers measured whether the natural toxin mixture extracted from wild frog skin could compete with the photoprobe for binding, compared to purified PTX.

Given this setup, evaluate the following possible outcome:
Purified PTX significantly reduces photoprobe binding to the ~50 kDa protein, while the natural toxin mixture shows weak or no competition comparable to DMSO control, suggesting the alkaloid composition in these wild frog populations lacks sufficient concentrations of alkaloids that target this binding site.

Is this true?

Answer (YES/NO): NO